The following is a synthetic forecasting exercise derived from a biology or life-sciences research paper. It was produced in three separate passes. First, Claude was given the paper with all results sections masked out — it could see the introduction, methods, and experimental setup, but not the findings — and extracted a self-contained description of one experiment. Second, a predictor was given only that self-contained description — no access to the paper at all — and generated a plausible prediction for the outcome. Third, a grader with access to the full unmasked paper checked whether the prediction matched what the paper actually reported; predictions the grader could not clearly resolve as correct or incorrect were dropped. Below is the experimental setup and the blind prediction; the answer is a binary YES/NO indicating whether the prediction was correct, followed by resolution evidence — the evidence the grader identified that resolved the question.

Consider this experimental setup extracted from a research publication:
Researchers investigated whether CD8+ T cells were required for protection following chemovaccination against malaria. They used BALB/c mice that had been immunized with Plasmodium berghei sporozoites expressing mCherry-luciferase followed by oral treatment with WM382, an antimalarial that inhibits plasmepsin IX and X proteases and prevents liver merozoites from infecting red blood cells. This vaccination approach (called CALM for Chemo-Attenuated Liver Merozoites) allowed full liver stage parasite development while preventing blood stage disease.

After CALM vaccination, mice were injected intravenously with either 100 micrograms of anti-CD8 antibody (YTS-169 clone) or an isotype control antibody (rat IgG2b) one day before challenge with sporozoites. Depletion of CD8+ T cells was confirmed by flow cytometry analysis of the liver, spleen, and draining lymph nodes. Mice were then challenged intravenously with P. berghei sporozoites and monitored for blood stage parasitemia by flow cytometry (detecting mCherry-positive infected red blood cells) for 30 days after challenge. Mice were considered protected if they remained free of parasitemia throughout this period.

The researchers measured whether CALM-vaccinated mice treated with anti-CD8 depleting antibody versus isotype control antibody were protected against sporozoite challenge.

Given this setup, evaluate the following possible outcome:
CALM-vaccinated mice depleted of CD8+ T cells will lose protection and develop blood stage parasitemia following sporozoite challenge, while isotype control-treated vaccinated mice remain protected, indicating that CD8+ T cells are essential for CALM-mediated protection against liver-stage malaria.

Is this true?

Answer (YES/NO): NO